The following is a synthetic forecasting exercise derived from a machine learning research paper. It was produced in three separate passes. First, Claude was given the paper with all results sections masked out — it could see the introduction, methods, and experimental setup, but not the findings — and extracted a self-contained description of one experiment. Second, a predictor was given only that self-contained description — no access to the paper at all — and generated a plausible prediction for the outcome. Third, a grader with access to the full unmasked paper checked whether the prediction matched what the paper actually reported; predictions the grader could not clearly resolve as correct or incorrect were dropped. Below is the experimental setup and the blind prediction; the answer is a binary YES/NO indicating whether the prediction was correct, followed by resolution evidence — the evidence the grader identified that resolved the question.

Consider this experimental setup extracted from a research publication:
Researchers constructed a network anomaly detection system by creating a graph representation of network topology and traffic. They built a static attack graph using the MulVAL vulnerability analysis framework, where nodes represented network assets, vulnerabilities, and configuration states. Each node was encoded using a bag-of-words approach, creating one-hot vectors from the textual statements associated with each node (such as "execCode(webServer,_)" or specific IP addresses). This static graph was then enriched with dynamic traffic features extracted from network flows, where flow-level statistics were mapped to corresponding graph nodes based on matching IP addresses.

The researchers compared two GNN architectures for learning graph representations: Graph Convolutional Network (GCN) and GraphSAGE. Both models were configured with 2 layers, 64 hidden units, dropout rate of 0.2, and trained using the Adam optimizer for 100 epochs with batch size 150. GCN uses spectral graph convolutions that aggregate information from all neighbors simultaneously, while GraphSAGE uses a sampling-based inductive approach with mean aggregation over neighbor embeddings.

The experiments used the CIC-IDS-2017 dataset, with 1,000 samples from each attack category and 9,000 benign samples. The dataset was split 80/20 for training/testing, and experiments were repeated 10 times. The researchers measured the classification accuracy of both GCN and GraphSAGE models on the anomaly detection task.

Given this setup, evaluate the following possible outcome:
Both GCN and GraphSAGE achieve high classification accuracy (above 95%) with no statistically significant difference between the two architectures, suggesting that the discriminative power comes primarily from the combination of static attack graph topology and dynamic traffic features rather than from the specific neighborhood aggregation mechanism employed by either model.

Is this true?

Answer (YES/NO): NO